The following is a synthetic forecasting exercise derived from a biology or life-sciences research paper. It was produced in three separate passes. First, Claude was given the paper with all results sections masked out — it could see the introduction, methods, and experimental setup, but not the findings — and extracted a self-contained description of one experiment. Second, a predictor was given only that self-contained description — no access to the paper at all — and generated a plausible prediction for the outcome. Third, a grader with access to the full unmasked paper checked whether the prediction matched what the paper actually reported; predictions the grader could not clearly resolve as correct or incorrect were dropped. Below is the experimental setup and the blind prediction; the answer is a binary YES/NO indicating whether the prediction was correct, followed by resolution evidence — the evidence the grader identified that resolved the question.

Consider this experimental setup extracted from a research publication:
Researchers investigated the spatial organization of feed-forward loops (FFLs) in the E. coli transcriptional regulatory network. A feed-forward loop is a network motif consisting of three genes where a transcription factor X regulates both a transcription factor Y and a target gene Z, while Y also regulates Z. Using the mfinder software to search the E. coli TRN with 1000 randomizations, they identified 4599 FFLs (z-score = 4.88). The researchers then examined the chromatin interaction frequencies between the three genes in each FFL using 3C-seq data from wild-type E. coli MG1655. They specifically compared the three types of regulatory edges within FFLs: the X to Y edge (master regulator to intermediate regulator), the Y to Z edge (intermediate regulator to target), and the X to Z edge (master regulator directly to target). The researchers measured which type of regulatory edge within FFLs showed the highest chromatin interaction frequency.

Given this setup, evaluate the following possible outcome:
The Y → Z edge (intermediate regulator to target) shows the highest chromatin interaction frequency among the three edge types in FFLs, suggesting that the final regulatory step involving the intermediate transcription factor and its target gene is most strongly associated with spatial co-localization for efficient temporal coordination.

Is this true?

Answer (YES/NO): YES